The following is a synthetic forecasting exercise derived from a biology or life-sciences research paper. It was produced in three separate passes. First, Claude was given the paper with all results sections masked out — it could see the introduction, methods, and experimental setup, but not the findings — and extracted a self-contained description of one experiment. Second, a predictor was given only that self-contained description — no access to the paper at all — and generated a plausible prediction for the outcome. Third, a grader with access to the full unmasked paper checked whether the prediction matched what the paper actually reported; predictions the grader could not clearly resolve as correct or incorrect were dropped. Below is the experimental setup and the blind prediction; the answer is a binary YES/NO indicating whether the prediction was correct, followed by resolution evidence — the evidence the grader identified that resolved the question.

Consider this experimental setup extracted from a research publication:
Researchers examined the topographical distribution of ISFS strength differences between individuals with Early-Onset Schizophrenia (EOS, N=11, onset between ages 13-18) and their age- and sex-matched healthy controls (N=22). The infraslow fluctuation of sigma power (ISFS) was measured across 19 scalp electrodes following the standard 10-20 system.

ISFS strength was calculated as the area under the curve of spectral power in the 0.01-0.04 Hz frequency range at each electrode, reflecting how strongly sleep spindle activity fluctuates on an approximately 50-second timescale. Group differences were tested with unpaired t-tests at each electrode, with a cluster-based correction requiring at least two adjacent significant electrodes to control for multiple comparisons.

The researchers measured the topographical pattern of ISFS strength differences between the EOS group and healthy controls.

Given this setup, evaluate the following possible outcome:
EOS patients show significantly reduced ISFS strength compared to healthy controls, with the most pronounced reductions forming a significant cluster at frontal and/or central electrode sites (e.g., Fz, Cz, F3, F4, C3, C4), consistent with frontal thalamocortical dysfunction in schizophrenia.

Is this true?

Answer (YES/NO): NO